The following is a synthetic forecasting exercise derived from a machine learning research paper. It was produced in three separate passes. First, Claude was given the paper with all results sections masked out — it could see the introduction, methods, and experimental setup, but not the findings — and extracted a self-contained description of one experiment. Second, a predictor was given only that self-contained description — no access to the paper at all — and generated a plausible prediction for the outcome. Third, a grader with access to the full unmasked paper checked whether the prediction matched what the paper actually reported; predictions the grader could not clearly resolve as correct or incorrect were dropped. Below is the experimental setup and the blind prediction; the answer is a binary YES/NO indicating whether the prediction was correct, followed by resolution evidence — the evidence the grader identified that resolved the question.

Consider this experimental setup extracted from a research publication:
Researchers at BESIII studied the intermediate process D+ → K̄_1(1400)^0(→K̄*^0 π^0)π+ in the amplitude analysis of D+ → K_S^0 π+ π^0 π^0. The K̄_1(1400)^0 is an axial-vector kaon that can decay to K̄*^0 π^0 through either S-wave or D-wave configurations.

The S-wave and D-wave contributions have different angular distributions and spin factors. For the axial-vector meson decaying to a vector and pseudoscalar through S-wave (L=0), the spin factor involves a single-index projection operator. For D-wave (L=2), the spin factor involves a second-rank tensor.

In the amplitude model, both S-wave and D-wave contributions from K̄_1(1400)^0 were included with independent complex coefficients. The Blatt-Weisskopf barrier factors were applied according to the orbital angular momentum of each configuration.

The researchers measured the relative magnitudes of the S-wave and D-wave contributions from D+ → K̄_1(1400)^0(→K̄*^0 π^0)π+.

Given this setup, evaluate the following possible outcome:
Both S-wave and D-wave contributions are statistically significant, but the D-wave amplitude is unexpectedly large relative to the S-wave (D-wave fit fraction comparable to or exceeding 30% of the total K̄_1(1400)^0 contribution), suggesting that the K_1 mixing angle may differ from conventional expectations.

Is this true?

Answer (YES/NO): YES